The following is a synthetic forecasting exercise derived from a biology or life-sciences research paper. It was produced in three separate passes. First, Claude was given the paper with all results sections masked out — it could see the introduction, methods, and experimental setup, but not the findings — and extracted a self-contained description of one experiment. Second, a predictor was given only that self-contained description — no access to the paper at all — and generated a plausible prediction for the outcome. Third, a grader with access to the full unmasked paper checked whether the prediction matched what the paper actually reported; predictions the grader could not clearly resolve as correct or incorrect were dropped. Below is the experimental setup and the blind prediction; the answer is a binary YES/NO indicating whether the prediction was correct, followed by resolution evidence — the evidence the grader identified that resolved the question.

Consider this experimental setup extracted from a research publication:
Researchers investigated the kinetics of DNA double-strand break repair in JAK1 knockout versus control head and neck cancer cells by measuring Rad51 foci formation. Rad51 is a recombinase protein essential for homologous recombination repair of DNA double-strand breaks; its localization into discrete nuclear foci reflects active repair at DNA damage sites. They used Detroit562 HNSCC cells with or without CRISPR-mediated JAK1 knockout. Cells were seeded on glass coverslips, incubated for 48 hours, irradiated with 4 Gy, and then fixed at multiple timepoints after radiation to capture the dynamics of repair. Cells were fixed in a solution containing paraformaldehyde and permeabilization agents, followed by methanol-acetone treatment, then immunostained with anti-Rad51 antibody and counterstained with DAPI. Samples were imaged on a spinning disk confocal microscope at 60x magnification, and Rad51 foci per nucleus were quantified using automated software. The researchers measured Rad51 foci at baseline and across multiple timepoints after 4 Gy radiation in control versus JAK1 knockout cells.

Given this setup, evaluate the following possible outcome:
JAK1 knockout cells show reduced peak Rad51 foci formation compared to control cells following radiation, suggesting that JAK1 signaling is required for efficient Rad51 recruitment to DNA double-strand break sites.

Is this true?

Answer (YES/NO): NO